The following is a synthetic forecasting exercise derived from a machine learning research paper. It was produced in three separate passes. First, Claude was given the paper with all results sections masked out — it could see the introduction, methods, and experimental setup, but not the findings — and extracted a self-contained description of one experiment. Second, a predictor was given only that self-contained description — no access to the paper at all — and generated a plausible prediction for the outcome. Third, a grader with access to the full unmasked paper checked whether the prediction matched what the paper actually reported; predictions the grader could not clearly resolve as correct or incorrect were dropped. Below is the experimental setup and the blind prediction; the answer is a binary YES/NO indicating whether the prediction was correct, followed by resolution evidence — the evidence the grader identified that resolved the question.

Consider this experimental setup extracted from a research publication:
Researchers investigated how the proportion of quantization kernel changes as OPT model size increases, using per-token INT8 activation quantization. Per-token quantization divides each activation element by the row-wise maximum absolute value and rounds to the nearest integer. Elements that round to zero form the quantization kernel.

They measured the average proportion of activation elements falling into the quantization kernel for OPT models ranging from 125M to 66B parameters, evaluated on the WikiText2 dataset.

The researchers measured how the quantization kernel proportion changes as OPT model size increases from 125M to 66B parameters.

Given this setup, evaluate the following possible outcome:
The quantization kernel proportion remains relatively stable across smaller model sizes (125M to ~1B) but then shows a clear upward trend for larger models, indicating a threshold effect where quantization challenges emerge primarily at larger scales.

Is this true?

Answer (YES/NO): NO